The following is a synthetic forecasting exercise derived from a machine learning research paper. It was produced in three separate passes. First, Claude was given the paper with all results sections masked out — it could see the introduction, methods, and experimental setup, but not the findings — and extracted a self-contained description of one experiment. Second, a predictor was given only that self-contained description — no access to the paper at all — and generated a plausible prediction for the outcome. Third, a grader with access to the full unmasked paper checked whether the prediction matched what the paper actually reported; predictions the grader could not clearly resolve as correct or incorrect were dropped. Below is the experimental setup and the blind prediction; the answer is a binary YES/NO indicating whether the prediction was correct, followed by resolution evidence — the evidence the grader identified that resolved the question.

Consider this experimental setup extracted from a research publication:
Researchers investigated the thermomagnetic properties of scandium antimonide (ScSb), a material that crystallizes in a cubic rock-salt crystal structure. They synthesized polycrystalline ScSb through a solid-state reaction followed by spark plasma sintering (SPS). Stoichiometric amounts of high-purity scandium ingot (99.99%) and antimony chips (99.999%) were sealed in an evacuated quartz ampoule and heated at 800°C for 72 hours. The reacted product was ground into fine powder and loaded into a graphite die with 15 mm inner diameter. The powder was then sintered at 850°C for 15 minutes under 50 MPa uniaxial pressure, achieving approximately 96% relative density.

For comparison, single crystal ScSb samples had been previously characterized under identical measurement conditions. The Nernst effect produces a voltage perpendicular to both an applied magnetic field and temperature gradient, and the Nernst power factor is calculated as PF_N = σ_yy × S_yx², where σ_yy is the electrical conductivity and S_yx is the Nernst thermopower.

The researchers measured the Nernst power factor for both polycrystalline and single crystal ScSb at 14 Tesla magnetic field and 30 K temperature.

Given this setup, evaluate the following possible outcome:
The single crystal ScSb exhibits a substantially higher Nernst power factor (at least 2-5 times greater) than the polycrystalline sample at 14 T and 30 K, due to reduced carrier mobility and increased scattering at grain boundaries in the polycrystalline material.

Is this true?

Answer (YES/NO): NO